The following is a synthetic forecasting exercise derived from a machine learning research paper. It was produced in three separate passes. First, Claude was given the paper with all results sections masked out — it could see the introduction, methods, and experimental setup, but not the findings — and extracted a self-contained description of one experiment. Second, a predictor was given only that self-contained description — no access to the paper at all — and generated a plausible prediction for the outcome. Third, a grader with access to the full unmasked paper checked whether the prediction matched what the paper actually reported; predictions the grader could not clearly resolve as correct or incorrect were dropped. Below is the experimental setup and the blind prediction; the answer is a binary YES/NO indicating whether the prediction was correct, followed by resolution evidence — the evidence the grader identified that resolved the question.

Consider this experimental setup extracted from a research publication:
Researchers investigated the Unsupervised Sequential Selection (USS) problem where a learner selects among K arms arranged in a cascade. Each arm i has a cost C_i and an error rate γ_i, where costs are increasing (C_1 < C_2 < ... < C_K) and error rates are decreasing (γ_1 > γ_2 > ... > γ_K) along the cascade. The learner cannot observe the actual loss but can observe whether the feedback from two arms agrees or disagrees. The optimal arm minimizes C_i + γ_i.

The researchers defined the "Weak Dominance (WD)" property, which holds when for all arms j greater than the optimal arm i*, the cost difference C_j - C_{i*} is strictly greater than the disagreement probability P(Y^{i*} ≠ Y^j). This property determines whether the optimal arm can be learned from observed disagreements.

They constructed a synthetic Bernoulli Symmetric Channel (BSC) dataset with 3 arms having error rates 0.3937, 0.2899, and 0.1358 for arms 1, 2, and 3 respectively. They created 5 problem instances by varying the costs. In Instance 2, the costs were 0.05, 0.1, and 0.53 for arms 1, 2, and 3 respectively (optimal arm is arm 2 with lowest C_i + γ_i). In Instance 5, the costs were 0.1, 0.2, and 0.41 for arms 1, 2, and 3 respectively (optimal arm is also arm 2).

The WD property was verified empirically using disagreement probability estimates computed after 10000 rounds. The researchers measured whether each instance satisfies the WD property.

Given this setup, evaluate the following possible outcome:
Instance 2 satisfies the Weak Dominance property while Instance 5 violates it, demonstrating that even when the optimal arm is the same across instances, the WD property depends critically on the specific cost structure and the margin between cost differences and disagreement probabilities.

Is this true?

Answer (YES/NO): YES